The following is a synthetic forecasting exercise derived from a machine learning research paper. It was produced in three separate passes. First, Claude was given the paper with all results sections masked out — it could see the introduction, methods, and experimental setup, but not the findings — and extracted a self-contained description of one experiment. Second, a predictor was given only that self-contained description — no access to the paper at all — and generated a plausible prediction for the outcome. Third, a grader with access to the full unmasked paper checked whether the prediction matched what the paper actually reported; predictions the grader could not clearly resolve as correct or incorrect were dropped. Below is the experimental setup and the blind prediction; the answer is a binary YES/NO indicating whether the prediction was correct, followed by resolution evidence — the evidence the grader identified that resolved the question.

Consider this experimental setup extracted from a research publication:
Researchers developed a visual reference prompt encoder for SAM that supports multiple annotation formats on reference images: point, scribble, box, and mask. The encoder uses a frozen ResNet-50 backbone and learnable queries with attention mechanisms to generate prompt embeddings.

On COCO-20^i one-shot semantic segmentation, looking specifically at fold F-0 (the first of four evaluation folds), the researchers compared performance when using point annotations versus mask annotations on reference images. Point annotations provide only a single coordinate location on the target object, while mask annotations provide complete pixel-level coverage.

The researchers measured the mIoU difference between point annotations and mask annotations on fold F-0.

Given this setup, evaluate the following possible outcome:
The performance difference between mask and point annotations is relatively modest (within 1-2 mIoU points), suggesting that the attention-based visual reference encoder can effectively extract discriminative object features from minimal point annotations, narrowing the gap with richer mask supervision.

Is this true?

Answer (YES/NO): NO